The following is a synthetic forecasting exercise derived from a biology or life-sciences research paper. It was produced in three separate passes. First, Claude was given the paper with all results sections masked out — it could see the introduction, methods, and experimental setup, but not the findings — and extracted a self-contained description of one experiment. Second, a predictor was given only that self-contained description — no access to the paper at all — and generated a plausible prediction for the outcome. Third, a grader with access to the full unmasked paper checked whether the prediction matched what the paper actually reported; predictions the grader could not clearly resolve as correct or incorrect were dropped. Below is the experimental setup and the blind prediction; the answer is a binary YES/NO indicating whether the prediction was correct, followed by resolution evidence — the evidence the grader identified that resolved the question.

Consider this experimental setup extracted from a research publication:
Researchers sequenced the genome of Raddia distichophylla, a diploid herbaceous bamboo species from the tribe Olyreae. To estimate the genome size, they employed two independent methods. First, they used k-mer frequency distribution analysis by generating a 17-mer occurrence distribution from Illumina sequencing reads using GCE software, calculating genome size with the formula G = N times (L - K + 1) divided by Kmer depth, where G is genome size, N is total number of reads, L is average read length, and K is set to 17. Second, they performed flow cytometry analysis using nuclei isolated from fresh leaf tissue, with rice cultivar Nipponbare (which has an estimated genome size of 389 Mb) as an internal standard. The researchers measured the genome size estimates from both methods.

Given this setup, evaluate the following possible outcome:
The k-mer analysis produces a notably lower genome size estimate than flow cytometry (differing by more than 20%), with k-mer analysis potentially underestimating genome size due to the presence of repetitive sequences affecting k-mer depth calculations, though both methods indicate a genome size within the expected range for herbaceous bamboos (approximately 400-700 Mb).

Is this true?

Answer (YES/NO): NO